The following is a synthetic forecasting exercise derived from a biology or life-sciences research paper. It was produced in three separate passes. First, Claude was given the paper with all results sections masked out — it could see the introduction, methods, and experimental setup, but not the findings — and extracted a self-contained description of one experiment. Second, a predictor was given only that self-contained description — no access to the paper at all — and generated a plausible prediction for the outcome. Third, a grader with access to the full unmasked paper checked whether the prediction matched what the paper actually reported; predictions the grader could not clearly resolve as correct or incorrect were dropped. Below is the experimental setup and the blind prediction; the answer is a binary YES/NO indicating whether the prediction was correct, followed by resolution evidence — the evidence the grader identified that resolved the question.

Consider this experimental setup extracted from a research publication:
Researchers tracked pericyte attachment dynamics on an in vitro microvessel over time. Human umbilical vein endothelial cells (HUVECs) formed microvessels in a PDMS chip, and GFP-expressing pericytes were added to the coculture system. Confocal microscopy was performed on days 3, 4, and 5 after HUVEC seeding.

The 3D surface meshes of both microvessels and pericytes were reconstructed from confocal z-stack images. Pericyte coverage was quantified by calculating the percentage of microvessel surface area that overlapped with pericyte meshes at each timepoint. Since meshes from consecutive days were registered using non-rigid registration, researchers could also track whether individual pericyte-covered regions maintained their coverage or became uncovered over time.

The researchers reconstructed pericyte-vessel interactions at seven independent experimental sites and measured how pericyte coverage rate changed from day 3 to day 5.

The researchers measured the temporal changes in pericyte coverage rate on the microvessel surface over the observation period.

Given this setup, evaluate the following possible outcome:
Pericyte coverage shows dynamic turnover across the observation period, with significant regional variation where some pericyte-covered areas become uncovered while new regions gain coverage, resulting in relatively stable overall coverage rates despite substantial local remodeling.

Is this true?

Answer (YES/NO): NO